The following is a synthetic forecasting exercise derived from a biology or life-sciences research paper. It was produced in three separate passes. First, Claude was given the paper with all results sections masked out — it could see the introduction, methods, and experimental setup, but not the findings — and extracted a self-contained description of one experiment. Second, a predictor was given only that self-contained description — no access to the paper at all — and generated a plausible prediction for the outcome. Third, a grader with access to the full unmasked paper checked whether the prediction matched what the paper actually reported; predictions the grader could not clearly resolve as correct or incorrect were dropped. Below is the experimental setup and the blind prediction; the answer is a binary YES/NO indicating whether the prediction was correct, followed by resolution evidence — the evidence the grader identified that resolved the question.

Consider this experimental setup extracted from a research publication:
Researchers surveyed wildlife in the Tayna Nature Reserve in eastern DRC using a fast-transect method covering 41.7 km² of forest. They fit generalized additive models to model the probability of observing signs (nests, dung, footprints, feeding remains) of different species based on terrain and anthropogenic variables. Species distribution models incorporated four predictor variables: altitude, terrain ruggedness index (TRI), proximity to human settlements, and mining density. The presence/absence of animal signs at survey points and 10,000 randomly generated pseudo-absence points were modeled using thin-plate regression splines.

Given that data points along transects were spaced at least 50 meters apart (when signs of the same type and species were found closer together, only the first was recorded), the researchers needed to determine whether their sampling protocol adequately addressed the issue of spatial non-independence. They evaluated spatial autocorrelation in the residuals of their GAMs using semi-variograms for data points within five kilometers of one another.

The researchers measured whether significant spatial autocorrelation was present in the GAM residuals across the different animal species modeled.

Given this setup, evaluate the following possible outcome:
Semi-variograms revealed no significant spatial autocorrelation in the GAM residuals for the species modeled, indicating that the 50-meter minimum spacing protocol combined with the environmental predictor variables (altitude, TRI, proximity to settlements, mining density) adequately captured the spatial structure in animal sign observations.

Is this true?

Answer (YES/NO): YES